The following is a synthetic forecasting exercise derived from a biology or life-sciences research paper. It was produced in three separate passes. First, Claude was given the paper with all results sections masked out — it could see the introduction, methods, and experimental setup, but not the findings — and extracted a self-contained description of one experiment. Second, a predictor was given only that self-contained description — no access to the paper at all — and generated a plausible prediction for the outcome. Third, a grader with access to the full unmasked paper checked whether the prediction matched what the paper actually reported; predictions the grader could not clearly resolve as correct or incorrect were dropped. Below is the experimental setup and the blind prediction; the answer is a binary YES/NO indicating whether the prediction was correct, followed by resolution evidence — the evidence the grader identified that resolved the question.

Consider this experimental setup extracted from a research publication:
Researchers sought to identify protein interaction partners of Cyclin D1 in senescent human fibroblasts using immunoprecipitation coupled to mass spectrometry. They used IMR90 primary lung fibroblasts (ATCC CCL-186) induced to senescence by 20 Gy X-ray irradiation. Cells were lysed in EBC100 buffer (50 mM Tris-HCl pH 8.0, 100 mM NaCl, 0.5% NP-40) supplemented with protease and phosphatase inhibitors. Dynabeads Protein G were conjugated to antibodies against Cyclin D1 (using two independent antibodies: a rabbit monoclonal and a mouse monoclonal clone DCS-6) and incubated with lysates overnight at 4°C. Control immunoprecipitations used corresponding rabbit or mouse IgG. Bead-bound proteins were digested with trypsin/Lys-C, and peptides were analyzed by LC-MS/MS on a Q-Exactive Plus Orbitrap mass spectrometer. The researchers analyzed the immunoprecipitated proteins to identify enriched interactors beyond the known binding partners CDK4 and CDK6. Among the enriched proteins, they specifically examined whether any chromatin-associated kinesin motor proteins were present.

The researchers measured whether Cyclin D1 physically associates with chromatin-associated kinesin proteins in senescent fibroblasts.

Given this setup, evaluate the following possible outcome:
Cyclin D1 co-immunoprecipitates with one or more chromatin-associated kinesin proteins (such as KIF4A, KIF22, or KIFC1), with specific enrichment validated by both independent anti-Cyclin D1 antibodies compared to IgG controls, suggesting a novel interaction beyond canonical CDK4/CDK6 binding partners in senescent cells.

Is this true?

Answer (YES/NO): YES